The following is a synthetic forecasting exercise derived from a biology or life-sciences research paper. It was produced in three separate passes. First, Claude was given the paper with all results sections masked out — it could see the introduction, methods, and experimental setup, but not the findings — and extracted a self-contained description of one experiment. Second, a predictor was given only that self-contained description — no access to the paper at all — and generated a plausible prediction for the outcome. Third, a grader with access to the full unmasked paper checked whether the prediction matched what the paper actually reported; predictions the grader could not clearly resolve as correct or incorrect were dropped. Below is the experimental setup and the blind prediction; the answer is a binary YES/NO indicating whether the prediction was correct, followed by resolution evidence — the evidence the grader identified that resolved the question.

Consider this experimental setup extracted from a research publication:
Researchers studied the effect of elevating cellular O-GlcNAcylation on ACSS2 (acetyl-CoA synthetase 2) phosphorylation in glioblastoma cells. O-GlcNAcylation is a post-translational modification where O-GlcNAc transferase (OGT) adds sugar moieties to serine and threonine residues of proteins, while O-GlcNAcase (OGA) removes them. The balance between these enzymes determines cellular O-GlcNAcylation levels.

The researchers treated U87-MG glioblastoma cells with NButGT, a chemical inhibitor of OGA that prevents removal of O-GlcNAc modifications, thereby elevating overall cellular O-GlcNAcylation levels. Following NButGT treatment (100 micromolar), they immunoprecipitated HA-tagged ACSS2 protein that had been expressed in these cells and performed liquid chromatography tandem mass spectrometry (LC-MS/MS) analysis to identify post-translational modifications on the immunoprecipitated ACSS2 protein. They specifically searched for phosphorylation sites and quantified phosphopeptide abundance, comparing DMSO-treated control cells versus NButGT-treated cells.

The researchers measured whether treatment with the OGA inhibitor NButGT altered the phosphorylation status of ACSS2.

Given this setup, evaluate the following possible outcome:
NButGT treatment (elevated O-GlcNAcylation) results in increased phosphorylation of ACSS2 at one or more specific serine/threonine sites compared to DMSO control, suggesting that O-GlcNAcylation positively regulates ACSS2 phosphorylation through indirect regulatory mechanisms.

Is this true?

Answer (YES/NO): YES